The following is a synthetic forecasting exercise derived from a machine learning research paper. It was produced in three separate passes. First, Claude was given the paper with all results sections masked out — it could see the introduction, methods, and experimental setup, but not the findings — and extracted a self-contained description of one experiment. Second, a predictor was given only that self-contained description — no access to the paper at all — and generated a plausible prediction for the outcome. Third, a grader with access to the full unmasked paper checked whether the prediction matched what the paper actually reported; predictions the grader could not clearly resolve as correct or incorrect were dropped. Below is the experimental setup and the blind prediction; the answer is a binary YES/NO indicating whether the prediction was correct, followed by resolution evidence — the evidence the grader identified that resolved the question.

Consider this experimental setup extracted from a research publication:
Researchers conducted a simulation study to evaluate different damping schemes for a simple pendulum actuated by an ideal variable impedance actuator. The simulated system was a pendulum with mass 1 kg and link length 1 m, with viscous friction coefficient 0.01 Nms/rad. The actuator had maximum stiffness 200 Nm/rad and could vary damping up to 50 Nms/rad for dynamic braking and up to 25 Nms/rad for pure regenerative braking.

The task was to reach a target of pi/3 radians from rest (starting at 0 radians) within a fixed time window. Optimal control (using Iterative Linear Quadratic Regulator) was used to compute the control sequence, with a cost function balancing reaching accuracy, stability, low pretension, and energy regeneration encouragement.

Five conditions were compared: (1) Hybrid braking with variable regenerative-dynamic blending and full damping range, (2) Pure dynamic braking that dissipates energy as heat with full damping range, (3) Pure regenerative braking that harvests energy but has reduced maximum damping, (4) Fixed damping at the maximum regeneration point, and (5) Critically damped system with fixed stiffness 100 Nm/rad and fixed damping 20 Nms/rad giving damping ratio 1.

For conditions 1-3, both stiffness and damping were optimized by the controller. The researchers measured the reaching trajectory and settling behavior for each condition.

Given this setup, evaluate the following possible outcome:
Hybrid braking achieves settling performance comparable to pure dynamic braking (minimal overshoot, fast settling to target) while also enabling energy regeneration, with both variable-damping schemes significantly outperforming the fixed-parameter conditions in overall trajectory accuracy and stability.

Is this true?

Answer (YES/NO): YES